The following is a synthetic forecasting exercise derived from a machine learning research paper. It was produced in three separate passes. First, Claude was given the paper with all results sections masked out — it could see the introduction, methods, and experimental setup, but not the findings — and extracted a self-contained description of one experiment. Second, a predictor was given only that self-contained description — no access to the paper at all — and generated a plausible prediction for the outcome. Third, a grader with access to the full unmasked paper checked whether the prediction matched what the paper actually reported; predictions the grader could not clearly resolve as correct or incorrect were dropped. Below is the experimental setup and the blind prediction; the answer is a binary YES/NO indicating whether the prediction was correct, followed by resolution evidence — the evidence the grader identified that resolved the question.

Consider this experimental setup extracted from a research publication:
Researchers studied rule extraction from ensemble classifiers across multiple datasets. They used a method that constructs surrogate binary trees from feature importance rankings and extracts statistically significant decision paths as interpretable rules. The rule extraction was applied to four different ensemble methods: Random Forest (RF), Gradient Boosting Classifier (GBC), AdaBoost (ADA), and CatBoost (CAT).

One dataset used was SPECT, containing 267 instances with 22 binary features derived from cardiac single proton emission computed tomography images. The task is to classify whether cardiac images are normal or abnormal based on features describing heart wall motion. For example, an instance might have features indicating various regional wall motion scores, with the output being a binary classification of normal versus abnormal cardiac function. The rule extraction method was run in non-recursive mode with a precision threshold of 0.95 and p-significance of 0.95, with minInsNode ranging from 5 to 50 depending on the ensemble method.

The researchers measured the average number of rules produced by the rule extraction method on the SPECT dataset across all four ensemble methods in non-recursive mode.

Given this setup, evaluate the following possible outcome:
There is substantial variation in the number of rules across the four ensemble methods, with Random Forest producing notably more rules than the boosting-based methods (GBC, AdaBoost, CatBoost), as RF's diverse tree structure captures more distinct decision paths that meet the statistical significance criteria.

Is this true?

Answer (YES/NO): NO